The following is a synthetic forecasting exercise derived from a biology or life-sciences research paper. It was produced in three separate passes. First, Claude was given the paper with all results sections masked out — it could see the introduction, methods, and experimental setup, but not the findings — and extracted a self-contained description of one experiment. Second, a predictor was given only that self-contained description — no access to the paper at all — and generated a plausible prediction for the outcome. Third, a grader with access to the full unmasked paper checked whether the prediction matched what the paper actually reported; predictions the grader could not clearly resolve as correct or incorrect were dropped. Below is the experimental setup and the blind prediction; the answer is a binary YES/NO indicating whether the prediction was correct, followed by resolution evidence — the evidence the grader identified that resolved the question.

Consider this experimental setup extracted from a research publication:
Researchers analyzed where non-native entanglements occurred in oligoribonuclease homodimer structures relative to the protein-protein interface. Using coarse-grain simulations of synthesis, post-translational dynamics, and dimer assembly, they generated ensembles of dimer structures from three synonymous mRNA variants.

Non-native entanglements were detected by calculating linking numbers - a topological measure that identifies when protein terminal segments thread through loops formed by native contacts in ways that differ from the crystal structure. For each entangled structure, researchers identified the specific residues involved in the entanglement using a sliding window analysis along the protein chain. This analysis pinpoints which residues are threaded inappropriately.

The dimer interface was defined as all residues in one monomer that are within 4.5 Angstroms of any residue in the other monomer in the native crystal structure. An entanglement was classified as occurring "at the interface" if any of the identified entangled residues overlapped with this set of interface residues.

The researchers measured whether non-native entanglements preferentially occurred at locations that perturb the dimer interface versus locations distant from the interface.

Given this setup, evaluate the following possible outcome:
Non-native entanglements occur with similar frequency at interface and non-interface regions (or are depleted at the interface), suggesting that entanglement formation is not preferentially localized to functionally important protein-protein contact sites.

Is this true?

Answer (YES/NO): NO